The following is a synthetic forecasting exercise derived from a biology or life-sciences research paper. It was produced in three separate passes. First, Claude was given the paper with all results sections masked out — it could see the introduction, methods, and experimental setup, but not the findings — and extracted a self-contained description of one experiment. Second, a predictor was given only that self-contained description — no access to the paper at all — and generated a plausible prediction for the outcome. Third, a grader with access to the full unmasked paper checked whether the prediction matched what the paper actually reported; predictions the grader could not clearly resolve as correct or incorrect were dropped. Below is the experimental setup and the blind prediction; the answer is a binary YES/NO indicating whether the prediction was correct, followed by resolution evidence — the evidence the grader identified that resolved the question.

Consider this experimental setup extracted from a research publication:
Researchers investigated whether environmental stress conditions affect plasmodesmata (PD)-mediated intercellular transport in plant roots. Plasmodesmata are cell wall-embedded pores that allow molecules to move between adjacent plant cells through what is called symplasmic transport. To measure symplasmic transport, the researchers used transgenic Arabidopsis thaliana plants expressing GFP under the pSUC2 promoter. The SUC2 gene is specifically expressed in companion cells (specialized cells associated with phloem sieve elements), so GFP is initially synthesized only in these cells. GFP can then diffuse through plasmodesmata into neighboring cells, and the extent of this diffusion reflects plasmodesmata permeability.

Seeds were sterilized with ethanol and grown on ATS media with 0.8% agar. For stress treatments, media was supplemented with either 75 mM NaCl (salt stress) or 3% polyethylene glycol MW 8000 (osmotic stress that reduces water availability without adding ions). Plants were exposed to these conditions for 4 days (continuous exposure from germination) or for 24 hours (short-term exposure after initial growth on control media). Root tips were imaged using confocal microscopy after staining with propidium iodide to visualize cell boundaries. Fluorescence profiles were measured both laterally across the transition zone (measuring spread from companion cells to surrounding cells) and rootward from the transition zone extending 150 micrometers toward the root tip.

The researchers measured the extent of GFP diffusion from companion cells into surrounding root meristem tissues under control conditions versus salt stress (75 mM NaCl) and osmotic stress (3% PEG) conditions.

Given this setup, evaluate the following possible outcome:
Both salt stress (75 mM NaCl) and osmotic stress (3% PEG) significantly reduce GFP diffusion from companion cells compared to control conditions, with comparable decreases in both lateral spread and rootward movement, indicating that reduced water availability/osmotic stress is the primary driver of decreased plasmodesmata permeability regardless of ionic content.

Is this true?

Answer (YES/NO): NO